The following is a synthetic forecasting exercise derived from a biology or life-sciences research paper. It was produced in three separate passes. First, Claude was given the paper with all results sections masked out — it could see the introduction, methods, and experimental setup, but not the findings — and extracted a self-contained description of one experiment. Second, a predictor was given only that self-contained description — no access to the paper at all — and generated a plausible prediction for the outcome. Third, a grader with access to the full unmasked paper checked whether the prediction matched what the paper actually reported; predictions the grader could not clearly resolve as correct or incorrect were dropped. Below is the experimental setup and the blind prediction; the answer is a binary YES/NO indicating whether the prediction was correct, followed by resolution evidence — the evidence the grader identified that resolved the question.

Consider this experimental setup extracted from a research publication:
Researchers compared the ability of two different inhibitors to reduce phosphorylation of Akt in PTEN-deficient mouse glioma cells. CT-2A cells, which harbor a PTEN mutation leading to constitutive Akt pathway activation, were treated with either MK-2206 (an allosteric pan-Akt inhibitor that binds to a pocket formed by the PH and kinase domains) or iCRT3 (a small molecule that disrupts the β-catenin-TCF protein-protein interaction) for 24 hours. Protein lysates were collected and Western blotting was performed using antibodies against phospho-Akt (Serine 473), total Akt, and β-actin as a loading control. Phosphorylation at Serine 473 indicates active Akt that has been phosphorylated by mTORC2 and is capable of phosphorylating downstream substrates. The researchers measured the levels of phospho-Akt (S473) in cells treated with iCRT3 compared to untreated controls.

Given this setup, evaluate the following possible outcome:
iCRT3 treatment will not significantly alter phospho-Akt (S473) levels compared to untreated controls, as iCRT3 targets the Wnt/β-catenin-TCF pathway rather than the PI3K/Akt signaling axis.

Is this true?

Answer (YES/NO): YES